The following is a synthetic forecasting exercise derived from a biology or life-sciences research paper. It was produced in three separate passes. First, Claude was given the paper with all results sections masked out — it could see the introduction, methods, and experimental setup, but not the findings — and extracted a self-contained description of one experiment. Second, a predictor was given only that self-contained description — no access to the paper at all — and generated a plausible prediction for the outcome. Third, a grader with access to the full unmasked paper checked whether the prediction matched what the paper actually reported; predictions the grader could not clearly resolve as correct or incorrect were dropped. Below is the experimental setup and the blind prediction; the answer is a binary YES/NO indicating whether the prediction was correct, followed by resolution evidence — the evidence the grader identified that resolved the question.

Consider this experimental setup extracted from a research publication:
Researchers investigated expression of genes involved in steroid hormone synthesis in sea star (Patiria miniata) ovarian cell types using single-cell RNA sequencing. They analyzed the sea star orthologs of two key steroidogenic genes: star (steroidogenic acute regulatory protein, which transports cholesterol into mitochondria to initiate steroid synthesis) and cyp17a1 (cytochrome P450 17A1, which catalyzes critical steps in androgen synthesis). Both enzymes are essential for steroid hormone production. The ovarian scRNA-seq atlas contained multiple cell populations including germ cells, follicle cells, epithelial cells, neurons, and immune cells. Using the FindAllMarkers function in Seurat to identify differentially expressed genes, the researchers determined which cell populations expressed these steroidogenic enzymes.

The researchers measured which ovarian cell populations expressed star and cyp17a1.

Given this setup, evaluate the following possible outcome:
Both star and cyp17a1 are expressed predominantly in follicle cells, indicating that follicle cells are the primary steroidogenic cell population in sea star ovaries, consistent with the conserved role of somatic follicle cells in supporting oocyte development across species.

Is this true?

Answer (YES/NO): NO